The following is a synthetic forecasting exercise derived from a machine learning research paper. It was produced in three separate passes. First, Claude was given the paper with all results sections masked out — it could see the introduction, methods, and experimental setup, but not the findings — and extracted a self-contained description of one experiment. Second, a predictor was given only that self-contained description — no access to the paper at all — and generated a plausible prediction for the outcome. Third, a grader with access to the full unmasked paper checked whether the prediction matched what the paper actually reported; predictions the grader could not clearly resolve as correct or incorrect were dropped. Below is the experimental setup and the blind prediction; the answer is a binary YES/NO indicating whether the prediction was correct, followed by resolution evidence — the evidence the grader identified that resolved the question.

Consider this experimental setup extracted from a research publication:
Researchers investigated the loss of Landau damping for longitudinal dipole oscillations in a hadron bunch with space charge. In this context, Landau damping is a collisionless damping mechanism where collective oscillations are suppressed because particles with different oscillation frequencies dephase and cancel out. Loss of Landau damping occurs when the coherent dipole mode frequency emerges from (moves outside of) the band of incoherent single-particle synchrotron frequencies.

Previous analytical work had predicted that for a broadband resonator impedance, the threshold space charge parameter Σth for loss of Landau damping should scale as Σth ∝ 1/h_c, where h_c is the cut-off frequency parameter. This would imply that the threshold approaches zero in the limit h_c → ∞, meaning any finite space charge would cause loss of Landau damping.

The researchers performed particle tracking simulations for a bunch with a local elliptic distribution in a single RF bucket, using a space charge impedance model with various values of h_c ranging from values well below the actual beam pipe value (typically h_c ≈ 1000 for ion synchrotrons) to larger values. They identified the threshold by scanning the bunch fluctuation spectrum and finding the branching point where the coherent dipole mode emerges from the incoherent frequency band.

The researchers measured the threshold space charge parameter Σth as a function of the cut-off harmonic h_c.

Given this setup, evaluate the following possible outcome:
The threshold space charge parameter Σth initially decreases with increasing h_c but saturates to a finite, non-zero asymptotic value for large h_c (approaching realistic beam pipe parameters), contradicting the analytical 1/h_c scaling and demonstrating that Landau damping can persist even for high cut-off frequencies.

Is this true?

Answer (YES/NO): NO